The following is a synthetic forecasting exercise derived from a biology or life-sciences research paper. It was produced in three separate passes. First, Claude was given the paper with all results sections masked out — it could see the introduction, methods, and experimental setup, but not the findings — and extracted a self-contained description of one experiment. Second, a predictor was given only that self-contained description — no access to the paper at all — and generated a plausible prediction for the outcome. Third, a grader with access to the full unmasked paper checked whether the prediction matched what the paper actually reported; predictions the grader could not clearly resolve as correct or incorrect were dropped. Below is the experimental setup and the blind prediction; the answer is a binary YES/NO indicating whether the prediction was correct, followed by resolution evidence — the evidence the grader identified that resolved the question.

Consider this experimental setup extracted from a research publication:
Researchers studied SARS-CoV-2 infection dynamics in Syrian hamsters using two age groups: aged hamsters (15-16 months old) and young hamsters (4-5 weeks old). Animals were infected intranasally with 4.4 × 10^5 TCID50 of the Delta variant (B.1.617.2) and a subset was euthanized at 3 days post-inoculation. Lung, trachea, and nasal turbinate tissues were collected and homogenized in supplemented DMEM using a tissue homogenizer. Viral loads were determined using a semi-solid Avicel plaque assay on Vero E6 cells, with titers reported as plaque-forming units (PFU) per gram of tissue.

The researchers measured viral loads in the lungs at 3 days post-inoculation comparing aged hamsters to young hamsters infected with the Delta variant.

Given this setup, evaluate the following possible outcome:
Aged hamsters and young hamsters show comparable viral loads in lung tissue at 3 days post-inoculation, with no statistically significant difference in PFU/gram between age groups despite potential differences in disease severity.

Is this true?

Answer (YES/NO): YES